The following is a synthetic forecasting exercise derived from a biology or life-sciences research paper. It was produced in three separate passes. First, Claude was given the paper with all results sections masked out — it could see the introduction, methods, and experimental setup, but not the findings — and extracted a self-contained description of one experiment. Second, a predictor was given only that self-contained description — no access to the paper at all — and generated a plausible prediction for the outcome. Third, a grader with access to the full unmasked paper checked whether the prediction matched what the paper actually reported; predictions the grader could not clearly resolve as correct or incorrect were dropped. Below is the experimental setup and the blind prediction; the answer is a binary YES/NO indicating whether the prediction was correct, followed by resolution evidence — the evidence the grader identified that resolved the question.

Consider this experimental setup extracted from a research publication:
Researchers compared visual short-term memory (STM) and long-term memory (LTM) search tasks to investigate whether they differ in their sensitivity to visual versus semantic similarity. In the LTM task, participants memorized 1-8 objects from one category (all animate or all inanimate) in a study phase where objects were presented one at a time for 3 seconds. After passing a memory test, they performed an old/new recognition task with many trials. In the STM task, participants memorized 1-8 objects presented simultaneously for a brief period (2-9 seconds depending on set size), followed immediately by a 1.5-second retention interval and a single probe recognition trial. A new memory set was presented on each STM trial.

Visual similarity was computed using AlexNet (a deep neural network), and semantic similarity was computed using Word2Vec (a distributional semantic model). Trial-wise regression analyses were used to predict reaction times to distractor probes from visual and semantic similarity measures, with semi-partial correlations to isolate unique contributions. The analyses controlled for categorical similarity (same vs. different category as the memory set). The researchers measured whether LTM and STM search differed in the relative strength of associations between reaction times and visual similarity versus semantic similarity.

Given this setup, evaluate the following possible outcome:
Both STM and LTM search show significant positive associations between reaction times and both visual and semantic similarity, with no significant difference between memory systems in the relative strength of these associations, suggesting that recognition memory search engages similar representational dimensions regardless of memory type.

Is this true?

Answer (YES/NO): NO